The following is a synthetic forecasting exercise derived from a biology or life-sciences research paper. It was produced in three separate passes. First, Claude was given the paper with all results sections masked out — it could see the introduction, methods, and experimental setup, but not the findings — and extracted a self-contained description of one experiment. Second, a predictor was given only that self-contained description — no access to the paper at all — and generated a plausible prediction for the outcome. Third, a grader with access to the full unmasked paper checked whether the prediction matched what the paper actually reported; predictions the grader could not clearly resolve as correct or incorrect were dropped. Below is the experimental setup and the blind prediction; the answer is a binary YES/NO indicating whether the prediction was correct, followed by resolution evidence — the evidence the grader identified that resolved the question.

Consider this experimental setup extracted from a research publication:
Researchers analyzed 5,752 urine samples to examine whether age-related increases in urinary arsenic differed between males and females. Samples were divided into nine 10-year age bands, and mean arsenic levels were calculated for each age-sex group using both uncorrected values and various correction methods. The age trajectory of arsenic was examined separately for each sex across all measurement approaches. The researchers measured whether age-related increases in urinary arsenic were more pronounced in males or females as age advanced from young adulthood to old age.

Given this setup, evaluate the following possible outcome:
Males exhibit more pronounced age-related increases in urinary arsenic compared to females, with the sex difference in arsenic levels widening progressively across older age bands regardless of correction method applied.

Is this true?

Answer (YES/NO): NO